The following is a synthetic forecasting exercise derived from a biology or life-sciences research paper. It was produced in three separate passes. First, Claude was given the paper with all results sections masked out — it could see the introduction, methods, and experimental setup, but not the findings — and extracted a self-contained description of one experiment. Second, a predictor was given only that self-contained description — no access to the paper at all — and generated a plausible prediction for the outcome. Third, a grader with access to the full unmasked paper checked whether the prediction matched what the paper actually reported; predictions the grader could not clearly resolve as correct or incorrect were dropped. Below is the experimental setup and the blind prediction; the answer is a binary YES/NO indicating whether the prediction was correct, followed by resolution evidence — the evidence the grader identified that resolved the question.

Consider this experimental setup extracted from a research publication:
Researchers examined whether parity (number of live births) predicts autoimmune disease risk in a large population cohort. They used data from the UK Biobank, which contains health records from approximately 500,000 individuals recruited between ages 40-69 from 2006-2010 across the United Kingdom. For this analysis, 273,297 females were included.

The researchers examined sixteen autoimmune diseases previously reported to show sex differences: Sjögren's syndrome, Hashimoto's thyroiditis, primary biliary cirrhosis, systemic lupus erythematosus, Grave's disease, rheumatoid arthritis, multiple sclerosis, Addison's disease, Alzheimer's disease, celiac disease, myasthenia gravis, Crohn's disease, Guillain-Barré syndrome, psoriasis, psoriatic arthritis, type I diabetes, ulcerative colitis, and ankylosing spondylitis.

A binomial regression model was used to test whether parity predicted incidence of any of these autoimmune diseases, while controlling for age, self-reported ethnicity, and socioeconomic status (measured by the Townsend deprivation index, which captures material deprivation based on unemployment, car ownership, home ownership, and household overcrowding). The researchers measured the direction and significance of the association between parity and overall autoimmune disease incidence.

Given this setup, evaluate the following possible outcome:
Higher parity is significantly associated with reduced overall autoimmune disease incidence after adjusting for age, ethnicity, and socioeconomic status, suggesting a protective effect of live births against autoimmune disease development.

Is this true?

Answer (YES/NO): NO